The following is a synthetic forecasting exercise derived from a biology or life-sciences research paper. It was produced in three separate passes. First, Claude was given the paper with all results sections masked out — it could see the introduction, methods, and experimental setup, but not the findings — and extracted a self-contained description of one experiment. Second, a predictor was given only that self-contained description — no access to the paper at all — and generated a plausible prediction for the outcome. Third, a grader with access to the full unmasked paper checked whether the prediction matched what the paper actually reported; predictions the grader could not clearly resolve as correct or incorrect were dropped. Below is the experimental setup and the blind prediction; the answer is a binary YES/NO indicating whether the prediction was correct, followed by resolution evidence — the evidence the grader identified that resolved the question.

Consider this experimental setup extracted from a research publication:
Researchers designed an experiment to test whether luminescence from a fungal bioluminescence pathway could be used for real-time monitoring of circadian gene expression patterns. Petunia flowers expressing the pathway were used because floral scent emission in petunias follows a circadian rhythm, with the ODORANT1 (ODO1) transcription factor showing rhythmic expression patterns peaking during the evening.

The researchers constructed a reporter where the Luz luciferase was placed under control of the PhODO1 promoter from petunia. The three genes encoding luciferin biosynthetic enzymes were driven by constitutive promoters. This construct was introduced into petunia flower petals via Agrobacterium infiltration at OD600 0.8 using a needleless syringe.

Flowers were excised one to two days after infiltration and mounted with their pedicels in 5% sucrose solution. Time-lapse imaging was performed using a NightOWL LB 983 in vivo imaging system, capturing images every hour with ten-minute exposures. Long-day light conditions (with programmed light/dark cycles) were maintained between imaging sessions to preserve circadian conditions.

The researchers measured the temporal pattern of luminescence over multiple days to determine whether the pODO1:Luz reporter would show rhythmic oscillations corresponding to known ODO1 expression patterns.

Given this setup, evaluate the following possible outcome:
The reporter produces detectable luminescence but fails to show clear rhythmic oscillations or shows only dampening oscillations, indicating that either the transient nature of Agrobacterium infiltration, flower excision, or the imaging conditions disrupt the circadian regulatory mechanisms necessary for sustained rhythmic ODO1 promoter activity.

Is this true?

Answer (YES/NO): NO